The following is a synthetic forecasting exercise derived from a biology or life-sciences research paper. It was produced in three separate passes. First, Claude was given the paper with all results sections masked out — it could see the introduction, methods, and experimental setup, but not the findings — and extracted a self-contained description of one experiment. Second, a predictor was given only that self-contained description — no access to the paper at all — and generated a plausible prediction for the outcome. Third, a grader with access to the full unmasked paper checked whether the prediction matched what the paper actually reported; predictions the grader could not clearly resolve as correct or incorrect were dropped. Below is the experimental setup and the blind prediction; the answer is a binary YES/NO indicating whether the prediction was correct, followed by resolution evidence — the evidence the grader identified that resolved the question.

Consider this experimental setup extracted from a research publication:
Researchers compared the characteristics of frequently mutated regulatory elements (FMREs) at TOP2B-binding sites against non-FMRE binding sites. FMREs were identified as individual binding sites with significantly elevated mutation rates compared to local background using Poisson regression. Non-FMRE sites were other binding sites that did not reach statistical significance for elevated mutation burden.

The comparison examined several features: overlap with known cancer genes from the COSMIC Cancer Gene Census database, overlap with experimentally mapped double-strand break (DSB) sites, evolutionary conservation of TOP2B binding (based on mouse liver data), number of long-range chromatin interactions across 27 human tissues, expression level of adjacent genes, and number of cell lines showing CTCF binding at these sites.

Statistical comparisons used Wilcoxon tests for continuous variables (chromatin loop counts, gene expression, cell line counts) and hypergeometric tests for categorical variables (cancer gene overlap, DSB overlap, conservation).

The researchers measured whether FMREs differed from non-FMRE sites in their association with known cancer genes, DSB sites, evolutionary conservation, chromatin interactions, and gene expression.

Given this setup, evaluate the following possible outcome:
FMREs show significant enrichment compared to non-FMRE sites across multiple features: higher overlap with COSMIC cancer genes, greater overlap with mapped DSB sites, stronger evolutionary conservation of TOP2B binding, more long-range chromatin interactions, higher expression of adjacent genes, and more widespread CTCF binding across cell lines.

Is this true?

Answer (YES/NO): YES